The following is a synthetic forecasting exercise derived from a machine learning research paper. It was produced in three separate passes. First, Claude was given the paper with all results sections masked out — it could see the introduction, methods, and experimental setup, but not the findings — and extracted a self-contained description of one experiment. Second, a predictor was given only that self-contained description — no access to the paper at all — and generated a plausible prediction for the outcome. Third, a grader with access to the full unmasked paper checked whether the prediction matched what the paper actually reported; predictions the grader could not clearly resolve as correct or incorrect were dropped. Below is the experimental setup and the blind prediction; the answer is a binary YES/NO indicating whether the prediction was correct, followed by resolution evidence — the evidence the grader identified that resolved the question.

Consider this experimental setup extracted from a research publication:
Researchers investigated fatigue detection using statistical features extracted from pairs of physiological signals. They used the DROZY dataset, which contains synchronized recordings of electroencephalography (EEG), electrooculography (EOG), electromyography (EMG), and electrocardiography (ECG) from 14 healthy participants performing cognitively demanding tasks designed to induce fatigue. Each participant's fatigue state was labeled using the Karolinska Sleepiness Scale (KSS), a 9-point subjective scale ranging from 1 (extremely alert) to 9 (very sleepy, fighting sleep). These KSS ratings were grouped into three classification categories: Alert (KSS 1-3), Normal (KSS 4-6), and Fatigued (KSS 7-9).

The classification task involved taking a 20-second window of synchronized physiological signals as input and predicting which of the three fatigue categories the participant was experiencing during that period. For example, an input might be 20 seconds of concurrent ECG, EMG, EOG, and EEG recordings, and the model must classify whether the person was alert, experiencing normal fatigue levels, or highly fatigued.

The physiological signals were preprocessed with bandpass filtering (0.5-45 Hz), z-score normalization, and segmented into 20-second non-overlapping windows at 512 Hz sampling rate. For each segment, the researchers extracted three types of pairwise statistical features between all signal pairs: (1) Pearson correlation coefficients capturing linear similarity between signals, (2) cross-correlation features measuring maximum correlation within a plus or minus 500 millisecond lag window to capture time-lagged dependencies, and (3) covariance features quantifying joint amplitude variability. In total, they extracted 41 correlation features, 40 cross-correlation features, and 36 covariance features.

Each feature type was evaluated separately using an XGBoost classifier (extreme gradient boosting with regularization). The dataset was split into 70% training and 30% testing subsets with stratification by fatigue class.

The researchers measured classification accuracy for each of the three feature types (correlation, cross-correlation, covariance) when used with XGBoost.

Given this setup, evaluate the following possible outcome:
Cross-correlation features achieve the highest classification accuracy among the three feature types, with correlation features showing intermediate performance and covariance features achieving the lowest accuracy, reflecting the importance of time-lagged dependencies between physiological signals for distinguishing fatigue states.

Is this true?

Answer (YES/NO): NO